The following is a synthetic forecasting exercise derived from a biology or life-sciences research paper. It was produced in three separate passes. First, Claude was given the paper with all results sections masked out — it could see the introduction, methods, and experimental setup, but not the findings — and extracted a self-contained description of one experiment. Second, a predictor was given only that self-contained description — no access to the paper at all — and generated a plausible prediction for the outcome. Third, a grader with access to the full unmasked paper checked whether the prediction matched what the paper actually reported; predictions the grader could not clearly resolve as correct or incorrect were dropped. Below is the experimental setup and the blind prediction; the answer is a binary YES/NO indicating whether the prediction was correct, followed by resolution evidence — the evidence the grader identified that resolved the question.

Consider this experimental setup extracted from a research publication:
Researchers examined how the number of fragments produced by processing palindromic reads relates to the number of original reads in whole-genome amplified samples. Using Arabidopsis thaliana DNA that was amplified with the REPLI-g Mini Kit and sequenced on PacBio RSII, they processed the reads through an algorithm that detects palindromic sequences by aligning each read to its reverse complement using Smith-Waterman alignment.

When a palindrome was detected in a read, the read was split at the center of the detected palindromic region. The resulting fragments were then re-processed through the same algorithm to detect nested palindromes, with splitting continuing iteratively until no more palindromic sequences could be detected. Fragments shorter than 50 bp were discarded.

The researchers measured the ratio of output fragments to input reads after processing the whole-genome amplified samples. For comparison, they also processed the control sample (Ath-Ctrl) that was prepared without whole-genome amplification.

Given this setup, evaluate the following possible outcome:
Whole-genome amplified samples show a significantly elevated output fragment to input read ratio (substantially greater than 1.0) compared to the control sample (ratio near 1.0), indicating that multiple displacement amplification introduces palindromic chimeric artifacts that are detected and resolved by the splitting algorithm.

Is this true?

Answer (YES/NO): YES